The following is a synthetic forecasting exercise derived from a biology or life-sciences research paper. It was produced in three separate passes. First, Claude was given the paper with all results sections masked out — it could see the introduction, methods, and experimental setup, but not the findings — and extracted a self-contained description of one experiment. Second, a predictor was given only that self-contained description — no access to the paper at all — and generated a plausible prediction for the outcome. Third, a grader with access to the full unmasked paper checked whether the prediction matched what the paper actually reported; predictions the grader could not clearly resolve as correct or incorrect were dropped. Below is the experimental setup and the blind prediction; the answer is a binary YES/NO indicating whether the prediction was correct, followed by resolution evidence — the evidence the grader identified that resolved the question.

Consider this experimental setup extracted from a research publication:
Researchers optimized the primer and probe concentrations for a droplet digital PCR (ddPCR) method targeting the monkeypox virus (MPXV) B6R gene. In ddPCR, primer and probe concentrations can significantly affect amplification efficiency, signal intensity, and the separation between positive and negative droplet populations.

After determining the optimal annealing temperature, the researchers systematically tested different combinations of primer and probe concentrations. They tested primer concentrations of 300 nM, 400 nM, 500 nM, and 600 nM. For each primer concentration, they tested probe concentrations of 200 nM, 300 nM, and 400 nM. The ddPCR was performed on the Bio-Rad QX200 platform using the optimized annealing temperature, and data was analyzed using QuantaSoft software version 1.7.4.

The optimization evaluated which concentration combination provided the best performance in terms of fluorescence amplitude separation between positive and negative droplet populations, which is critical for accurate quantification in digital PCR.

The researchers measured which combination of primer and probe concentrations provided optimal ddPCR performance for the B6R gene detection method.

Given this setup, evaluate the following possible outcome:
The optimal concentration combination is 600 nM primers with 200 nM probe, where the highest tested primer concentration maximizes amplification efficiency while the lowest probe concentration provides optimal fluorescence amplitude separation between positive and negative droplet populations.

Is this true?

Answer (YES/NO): NO